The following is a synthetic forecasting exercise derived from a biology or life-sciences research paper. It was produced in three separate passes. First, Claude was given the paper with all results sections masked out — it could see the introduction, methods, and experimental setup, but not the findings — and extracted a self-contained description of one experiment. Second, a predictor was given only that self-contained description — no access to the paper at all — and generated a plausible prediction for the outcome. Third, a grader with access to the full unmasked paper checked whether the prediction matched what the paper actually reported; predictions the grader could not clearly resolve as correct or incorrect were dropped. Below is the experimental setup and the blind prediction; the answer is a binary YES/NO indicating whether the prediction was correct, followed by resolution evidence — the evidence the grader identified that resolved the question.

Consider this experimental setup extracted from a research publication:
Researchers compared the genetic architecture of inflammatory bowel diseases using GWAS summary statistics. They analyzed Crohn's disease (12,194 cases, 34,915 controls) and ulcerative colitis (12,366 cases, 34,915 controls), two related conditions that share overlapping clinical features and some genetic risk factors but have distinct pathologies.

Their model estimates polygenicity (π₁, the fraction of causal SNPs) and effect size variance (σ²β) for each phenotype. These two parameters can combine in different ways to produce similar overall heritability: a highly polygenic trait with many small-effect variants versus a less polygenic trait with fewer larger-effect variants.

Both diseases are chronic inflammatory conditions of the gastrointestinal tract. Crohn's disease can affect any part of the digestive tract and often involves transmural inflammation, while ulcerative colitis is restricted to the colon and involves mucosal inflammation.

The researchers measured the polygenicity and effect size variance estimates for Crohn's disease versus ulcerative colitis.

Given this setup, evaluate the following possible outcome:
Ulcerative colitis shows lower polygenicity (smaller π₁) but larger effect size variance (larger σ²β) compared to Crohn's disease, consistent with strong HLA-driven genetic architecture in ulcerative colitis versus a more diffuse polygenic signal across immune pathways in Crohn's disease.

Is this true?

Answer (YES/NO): NO